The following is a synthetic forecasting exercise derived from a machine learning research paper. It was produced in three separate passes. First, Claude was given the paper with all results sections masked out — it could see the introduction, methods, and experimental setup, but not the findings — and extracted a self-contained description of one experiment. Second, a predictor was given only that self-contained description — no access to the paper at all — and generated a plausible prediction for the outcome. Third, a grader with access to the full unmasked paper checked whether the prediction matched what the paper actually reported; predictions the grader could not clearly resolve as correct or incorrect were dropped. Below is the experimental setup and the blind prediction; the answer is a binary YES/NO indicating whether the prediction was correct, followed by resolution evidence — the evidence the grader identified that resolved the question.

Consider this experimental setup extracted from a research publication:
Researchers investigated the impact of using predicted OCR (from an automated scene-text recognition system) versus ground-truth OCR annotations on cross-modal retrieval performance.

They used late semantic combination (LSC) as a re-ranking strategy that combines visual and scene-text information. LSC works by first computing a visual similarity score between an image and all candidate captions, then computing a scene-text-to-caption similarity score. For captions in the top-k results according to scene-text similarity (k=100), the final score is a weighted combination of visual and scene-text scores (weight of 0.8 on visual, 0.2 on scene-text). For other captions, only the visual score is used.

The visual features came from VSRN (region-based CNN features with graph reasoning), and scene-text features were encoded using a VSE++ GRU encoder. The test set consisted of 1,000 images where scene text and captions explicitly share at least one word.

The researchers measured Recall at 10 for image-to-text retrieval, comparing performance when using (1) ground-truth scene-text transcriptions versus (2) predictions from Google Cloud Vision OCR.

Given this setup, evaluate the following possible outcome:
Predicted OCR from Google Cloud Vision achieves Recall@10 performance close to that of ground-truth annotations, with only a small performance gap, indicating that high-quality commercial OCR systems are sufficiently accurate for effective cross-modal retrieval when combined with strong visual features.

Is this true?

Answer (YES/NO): YES